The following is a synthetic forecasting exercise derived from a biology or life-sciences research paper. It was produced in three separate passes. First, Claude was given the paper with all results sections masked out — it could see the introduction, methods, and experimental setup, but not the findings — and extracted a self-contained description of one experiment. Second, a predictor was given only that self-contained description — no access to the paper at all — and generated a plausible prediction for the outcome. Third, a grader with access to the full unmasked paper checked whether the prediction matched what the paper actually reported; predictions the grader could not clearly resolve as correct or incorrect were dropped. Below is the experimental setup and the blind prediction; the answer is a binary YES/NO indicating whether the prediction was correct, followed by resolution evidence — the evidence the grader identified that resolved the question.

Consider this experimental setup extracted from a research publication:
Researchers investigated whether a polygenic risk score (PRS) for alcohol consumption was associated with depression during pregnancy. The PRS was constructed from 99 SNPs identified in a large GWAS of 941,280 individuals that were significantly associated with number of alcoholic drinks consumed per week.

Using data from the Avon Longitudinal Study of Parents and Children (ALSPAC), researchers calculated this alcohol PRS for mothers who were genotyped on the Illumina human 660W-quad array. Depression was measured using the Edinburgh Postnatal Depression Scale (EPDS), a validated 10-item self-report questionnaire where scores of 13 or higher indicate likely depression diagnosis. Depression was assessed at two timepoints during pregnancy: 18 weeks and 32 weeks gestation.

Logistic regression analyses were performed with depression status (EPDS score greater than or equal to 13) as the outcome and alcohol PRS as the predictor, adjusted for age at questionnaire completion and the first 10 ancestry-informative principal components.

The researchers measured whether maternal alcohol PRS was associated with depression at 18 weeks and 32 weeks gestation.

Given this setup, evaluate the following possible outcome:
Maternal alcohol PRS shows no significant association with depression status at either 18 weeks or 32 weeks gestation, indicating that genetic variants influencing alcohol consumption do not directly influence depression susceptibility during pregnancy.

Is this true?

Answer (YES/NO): NO